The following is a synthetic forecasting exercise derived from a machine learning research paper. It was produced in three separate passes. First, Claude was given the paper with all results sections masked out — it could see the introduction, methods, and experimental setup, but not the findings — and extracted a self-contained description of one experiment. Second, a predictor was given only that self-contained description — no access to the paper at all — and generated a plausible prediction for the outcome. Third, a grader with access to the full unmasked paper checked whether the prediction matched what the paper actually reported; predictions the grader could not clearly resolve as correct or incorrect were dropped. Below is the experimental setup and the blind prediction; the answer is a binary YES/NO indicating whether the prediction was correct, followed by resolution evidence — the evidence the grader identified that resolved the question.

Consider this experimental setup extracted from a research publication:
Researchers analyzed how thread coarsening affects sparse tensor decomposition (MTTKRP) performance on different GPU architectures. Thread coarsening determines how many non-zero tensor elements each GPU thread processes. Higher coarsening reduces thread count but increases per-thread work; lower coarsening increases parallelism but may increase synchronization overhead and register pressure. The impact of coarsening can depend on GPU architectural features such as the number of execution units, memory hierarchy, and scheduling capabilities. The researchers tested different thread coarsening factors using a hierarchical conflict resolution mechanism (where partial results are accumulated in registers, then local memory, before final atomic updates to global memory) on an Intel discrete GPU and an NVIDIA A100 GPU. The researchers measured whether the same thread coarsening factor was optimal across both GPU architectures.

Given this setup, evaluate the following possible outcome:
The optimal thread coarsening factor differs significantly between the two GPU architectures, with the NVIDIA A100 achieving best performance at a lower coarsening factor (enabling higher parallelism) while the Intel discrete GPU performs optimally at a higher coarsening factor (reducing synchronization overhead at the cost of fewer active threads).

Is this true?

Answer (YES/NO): YES